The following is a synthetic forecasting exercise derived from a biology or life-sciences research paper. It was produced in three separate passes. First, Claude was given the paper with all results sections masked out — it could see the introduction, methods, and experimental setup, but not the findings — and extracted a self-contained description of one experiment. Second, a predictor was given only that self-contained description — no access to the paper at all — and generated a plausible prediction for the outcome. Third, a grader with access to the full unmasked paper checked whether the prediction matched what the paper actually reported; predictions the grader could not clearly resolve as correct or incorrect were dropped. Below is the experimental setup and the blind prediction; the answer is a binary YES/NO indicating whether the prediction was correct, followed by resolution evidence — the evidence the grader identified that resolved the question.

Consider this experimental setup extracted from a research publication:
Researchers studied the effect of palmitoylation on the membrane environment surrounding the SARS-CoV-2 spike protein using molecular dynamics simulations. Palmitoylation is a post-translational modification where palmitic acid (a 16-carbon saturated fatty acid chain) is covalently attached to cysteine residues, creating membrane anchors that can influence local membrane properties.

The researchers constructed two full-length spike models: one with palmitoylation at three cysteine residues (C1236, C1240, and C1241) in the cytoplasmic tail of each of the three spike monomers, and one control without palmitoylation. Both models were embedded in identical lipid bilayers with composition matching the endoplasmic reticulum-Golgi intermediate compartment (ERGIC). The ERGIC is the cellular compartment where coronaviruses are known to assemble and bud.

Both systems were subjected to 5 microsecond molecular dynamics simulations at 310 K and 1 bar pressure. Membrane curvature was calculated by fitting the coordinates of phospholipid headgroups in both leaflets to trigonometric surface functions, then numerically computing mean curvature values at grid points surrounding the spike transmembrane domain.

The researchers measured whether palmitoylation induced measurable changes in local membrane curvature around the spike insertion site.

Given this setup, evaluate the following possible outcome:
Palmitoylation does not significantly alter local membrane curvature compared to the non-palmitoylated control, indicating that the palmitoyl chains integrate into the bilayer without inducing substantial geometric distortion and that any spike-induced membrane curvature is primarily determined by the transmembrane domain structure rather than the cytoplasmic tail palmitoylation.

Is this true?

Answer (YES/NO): NO